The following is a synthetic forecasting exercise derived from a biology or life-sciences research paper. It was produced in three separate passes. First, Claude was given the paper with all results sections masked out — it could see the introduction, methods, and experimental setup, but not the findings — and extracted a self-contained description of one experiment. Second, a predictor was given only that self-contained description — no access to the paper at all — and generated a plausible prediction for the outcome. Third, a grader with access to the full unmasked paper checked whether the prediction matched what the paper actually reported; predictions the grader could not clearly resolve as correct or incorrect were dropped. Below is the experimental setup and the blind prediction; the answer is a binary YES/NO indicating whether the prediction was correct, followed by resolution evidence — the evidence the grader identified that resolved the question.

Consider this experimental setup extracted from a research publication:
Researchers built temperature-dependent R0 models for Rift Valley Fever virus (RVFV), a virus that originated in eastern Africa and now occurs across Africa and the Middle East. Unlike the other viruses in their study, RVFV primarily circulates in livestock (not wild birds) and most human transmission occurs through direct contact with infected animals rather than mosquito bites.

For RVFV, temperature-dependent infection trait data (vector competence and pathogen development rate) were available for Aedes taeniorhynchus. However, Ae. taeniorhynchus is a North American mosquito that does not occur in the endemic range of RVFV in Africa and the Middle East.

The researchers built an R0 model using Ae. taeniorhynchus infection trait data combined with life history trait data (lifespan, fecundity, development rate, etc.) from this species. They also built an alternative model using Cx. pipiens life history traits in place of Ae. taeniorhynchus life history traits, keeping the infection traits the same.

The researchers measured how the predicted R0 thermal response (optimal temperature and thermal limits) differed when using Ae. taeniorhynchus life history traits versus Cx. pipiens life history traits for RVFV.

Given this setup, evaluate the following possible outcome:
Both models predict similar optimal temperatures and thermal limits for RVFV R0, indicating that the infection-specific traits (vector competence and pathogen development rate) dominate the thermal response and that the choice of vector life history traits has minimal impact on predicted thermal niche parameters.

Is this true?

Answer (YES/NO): NO